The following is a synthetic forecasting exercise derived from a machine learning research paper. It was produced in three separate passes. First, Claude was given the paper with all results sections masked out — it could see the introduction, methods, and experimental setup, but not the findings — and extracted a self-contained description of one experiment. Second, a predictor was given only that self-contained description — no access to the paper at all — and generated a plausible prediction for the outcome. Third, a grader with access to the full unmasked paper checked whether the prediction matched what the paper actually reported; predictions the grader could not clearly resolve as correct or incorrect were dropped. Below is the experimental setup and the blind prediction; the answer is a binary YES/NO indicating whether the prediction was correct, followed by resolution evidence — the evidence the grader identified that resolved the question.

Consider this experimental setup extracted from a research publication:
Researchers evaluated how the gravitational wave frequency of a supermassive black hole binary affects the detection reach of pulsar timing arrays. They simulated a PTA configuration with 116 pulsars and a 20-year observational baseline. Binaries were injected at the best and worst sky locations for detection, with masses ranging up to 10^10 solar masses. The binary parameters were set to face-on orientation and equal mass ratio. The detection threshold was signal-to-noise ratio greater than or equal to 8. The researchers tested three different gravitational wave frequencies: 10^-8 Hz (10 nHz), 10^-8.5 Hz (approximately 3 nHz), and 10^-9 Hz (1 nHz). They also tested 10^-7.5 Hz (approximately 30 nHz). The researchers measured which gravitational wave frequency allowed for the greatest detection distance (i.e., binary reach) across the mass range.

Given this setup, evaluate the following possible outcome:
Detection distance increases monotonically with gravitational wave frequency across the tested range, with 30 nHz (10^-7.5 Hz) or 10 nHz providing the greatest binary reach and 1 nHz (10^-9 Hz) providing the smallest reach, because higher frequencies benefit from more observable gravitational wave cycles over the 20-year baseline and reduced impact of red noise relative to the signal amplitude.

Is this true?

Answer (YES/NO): NO